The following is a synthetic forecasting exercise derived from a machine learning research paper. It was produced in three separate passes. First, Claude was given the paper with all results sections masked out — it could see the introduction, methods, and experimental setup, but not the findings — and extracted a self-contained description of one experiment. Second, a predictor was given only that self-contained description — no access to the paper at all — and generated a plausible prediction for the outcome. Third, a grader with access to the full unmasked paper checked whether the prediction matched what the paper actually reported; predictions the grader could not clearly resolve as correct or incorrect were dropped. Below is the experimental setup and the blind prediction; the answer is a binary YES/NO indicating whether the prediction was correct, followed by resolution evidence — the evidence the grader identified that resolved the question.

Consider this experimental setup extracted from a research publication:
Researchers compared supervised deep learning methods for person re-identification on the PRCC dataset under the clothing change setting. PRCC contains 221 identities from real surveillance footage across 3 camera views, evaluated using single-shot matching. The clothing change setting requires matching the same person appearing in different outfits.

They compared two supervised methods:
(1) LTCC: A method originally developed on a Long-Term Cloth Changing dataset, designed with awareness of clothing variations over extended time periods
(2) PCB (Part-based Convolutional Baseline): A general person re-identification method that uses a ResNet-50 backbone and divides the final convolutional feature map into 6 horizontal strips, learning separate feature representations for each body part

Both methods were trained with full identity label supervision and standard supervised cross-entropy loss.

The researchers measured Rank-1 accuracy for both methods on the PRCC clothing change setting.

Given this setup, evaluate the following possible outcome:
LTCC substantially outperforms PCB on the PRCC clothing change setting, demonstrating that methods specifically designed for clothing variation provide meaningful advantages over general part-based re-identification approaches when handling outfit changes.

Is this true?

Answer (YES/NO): NO